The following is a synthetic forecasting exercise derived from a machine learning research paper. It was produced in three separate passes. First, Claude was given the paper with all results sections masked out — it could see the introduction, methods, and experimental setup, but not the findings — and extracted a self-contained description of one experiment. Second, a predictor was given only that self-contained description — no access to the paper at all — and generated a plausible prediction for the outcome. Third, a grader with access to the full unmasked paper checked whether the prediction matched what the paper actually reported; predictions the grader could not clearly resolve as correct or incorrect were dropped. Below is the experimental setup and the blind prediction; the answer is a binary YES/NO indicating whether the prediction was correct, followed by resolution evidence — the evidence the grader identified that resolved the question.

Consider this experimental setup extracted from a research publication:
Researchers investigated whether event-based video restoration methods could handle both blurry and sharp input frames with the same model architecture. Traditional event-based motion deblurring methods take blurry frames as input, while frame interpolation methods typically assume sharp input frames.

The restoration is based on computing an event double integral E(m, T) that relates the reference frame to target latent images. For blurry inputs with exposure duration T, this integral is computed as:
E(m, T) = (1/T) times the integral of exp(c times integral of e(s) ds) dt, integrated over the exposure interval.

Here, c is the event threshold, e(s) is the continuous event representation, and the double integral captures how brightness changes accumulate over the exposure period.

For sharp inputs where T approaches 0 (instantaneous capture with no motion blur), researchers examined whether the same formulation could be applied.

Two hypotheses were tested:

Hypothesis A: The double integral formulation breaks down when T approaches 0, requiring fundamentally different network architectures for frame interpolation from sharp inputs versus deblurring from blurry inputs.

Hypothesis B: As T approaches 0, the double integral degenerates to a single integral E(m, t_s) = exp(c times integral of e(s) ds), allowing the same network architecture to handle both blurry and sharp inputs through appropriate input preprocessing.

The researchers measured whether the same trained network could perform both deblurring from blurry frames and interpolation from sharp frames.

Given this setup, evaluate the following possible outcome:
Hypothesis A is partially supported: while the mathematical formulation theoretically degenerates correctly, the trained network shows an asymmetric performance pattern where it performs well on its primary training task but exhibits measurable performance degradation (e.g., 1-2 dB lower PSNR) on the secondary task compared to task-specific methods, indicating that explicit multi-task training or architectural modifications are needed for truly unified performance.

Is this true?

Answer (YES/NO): NO